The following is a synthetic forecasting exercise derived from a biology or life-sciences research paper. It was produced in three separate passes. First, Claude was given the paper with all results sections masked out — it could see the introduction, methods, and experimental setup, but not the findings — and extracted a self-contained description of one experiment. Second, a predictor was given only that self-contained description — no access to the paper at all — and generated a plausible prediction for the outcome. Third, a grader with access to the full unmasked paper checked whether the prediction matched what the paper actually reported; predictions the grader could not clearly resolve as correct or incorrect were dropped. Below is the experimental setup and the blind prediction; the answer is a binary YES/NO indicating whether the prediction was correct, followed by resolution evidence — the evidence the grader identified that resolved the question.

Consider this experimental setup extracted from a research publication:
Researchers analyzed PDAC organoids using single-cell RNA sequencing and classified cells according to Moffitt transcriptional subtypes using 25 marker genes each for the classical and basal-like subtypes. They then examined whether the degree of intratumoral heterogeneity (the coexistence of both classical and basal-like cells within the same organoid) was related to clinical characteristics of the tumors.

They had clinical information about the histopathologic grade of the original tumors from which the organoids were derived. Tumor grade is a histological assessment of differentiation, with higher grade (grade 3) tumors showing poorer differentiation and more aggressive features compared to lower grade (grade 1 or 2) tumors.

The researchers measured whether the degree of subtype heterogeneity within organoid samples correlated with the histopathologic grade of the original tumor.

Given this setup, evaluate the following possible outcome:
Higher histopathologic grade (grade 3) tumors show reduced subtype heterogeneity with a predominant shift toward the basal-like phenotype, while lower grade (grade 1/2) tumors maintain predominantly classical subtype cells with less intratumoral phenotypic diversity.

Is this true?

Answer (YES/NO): NO